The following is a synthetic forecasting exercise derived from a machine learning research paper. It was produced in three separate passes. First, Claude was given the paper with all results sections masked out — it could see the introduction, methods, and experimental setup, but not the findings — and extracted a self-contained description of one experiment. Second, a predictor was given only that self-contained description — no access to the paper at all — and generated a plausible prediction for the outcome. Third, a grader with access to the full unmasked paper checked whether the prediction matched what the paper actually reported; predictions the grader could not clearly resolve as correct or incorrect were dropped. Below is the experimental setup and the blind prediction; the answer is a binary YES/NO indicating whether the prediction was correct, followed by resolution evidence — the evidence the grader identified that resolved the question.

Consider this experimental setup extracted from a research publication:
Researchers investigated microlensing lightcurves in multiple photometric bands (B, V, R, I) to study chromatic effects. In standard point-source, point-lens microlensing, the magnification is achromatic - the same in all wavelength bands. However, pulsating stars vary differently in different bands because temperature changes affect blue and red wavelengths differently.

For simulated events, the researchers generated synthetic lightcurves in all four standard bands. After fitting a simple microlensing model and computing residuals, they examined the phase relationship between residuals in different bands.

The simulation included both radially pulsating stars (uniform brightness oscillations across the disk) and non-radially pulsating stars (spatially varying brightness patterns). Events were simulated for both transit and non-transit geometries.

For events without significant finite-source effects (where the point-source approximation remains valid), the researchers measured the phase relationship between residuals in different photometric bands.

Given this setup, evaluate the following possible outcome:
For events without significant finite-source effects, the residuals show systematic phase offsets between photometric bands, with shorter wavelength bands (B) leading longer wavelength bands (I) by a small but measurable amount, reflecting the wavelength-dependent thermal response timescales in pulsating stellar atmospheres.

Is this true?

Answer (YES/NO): NO